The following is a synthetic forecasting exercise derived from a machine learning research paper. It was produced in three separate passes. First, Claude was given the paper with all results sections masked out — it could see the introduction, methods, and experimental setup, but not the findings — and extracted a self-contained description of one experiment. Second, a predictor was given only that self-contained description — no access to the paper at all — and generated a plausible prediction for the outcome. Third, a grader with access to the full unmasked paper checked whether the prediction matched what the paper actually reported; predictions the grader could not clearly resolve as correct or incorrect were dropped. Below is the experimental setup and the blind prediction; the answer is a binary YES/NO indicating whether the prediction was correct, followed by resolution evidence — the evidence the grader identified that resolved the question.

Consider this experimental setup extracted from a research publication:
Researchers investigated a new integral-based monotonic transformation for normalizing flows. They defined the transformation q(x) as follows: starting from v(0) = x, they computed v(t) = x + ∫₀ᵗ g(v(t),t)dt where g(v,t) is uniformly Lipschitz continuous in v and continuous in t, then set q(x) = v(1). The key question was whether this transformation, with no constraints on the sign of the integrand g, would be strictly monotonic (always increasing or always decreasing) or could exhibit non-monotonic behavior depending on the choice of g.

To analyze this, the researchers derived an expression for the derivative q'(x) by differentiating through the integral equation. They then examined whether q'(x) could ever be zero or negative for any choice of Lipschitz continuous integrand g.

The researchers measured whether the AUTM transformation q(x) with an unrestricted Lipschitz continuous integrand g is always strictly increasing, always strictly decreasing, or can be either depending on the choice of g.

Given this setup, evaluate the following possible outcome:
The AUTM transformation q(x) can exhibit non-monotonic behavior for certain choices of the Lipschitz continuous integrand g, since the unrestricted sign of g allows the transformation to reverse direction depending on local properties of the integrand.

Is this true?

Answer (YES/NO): NO